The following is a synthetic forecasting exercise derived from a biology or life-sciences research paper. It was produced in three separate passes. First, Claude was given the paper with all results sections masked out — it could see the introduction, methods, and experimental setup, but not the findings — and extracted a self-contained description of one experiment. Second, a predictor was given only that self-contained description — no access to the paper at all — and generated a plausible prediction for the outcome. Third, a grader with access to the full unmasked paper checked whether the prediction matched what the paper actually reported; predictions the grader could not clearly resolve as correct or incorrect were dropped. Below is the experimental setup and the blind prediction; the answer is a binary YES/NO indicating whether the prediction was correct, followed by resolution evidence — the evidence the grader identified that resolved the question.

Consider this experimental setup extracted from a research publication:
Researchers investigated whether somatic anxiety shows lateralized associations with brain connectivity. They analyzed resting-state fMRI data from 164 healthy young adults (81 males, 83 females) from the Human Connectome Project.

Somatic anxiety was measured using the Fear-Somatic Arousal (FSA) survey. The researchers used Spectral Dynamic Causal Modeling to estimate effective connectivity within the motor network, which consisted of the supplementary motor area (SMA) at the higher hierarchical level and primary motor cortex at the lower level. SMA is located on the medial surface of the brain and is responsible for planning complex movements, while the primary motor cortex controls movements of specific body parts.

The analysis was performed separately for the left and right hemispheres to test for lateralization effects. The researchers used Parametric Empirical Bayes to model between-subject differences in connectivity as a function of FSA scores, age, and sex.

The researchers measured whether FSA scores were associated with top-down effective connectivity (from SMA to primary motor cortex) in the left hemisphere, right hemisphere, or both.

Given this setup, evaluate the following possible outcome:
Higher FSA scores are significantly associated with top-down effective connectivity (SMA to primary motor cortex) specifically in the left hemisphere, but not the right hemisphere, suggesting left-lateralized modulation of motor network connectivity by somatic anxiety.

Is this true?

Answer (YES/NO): NO